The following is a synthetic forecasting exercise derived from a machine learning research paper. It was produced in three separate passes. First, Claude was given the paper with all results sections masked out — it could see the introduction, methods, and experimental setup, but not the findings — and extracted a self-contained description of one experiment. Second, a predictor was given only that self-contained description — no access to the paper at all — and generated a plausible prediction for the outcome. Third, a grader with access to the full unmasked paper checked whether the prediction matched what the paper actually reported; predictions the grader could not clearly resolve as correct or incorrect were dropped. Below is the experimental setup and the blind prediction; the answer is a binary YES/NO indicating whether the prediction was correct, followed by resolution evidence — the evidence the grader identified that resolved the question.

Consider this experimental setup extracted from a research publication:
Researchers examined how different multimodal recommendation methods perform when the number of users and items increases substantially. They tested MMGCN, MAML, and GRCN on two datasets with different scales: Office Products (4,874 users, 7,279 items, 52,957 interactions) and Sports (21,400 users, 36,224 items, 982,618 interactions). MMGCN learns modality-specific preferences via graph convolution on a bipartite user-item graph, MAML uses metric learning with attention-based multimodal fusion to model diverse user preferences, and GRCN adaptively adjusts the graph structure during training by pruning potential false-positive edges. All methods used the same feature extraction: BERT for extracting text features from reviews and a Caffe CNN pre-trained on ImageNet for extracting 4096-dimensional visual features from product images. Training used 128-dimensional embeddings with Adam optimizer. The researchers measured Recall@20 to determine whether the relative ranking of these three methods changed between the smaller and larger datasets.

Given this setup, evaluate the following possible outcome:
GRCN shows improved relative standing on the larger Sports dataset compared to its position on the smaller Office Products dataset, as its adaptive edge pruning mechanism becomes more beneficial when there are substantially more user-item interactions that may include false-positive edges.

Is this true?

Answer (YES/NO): NO